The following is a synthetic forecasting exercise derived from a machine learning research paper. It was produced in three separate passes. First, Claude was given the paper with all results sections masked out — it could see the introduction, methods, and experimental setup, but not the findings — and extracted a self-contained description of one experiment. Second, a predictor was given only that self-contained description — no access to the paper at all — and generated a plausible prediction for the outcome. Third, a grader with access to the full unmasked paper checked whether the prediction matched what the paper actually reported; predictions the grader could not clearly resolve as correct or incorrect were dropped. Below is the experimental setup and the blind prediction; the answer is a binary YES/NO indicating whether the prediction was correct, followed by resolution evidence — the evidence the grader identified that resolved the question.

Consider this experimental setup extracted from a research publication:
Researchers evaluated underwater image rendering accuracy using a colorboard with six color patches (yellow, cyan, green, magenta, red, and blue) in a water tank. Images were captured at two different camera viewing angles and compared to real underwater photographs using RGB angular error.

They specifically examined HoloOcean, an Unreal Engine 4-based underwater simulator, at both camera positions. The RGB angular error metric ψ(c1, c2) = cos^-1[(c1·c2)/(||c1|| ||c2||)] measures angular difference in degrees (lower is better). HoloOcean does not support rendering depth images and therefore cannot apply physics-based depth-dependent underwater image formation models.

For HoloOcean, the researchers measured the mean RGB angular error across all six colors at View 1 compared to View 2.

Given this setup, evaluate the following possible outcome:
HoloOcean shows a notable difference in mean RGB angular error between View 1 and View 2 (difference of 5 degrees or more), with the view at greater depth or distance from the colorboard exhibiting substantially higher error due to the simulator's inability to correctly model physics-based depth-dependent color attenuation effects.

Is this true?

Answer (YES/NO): NO